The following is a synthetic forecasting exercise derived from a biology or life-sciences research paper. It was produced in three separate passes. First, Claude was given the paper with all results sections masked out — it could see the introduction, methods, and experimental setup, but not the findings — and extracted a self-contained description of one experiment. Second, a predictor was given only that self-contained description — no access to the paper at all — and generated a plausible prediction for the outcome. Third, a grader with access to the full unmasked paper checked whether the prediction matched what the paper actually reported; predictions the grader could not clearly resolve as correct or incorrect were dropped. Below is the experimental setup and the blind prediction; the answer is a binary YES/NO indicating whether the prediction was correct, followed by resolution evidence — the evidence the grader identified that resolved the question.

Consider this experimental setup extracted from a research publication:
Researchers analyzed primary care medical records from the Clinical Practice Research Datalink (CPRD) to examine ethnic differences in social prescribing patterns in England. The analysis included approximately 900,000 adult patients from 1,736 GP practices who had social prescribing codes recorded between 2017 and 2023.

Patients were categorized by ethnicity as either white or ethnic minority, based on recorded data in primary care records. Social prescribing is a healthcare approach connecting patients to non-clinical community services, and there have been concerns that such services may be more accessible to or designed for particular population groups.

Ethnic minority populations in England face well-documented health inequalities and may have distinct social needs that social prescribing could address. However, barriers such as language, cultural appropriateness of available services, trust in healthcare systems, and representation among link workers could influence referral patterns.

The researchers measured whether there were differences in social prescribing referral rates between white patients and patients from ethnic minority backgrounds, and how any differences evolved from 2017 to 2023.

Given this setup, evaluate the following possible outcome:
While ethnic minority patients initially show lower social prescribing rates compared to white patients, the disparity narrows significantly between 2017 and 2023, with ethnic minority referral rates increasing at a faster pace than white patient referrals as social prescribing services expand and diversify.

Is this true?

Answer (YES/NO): NO